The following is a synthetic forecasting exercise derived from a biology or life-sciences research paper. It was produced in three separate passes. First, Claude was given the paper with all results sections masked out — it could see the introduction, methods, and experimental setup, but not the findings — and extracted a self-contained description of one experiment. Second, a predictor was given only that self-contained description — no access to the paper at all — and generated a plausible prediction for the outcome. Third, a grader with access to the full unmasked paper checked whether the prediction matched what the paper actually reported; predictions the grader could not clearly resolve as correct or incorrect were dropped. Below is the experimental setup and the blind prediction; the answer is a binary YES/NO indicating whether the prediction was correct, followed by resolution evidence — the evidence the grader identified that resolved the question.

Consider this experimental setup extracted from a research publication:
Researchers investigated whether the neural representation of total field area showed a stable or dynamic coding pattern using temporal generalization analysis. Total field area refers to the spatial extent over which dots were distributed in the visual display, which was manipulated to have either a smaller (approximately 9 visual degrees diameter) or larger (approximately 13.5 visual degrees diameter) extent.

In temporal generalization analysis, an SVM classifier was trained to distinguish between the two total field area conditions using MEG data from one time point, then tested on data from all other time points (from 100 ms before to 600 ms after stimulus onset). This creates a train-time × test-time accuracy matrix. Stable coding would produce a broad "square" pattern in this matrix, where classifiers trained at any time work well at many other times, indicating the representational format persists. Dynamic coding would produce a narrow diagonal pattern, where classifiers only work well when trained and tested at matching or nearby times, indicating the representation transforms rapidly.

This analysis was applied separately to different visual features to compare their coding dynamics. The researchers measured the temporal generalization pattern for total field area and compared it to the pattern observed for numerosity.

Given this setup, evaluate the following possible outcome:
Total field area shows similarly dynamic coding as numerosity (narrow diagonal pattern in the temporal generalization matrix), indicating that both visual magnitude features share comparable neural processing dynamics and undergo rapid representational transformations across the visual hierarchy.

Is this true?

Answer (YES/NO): NO